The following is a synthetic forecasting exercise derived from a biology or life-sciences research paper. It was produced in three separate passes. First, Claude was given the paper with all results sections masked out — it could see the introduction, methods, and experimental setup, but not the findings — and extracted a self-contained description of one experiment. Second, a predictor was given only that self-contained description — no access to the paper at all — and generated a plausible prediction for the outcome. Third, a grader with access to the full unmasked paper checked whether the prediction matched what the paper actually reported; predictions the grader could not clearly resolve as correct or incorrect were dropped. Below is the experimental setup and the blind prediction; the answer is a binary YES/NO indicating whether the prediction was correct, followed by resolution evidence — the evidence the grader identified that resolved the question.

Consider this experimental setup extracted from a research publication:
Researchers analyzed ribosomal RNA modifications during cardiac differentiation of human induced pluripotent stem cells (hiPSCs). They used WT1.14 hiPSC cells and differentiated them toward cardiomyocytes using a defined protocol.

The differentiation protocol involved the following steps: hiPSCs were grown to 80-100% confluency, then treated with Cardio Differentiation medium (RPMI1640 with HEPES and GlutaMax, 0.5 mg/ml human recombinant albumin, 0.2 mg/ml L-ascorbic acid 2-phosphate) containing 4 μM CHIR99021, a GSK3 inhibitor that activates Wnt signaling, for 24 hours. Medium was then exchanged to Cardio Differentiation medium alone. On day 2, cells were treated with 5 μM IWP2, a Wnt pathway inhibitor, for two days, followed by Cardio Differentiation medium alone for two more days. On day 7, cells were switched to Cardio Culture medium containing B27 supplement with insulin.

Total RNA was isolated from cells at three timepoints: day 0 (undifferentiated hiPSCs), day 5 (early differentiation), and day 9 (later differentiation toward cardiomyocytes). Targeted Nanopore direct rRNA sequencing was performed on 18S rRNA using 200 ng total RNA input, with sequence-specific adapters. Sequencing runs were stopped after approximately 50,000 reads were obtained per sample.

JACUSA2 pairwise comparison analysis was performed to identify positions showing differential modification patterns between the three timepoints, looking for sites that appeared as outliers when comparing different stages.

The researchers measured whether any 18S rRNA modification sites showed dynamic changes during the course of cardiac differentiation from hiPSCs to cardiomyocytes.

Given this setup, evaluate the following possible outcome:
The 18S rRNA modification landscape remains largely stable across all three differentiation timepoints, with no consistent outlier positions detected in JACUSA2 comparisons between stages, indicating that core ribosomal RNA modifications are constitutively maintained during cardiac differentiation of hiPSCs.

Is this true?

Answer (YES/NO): NO